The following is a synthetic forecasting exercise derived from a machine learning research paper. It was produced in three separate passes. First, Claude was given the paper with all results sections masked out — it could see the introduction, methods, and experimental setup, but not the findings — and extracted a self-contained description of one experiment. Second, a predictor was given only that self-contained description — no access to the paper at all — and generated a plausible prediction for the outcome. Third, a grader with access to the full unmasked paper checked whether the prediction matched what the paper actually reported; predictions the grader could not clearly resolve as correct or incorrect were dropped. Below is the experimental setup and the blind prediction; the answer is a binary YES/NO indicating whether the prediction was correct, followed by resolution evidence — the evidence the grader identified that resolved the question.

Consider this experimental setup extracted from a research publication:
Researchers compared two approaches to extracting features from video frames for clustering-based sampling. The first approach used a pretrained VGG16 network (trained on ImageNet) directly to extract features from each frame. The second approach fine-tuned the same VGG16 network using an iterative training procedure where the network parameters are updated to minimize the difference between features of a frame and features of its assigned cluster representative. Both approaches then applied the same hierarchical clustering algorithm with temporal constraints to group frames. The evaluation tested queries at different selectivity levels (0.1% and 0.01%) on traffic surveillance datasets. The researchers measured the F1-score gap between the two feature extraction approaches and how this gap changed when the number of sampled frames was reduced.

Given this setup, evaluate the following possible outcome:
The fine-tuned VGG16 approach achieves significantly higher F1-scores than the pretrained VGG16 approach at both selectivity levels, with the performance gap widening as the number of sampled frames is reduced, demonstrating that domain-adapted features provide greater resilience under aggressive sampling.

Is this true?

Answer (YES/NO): YES